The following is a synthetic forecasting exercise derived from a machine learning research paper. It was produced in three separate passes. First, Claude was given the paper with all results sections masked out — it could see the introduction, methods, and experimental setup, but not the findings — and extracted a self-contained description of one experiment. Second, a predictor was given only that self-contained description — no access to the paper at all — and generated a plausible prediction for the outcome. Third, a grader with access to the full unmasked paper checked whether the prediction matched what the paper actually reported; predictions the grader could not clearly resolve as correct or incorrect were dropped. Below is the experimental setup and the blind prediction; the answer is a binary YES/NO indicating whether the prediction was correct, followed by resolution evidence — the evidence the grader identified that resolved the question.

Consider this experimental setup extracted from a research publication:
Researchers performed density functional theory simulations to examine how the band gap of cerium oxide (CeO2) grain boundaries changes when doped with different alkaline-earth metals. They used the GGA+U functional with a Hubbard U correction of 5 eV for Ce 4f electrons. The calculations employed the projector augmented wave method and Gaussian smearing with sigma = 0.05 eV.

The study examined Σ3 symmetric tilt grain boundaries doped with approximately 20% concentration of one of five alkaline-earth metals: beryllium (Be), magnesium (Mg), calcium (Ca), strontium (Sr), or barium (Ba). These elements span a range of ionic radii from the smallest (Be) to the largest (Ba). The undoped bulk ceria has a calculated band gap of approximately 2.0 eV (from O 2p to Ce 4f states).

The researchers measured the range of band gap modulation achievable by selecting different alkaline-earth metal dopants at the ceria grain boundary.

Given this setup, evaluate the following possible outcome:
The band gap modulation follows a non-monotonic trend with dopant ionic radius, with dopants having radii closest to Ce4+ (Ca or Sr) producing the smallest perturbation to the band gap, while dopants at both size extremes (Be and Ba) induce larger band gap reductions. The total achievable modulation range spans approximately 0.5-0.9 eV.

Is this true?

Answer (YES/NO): NO